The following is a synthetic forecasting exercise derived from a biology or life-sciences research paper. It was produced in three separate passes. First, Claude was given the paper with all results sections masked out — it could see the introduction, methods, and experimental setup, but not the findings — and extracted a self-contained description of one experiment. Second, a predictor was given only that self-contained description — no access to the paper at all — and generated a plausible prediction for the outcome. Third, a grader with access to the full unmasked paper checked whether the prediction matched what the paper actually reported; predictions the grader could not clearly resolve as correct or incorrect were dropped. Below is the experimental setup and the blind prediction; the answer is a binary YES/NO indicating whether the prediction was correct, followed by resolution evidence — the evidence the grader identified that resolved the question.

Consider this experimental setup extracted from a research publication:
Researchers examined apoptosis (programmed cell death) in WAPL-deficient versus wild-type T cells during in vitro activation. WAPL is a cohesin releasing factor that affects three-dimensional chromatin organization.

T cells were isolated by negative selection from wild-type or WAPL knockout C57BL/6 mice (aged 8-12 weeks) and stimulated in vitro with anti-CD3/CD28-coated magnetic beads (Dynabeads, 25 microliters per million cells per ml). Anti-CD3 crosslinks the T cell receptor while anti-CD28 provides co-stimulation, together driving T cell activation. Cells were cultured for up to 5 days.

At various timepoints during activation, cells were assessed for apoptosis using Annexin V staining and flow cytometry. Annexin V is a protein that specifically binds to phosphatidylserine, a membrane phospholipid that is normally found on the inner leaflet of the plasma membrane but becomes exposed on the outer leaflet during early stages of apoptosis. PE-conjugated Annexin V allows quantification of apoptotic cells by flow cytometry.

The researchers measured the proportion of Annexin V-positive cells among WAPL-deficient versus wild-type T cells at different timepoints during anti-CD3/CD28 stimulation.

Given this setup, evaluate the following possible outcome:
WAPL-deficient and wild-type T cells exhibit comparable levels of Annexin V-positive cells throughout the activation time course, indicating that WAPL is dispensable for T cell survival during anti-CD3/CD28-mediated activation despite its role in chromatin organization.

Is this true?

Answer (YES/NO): NO